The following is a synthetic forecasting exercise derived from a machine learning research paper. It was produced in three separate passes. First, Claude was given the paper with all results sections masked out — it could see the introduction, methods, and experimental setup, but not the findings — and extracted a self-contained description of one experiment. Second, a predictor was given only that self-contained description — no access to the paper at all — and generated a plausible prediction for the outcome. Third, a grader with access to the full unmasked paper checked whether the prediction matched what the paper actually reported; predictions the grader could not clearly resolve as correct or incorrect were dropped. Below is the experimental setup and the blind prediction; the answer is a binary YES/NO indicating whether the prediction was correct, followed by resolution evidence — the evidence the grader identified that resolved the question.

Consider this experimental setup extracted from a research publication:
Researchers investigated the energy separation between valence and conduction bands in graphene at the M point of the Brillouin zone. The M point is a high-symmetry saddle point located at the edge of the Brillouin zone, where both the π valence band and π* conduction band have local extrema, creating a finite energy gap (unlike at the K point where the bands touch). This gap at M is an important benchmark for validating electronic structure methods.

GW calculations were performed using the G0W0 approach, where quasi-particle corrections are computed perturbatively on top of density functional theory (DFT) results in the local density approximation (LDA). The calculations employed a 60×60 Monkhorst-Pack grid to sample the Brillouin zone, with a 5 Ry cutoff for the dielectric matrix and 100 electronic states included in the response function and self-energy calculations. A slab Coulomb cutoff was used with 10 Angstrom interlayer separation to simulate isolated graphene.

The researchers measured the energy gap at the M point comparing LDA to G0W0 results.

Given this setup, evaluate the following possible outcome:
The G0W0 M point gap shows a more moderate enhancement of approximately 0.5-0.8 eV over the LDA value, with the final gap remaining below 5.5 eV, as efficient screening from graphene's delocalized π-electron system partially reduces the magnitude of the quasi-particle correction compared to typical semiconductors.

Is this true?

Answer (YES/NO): NO